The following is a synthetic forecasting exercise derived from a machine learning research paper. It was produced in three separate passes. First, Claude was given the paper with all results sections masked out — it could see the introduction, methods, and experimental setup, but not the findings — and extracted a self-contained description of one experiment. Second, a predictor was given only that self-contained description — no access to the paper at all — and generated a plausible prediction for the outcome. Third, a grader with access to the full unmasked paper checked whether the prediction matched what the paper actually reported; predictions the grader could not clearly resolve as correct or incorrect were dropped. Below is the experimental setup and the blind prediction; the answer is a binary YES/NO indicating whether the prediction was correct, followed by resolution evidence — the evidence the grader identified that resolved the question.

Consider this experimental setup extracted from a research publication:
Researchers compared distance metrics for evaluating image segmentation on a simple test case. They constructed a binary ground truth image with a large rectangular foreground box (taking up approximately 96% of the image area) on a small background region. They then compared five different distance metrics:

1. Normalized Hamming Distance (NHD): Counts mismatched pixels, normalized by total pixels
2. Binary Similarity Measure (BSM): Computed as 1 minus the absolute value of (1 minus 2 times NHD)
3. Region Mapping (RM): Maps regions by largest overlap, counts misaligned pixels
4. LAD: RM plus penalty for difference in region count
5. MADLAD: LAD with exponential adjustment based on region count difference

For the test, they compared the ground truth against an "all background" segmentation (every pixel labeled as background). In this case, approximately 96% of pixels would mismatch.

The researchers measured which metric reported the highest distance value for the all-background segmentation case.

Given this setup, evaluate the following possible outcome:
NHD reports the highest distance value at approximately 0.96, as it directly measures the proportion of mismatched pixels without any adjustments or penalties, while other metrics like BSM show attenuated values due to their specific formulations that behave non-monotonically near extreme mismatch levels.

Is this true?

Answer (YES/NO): YES